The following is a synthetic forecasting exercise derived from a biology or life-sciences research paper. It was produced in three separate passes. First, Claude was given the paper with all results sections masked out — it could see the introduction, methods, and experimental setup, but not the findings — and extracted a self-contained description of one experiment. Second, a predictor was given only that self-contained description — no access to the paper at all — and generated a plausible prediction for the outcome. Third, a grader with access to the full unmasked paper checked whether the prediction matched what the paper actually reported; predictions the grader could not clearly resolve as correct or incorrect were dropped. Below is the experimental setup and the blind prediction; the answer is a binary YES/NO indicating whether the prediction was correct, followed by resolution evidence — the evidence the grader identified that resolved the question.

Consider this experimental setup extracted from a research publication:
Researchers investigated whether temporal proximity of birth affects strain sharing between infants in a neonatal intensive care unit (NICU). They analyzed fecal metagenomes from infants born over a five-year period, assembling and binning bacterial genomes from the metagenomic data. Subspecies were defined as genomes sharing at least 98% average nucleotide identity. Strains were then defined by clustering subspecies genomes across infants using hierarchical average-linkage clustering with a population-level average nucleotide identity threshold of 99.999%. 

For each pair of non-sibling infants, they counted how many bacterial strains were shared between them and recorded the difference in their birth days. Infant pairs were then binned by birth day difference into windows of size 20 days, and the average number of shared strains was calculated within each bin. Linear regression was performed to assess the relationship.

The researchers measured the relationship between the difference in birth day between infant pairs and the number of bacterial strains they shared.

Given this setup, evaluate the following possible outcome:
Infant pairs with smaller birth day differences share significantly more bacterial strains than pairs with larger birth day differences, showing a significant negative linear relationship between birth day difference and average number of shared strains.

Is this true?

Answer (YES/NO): NO